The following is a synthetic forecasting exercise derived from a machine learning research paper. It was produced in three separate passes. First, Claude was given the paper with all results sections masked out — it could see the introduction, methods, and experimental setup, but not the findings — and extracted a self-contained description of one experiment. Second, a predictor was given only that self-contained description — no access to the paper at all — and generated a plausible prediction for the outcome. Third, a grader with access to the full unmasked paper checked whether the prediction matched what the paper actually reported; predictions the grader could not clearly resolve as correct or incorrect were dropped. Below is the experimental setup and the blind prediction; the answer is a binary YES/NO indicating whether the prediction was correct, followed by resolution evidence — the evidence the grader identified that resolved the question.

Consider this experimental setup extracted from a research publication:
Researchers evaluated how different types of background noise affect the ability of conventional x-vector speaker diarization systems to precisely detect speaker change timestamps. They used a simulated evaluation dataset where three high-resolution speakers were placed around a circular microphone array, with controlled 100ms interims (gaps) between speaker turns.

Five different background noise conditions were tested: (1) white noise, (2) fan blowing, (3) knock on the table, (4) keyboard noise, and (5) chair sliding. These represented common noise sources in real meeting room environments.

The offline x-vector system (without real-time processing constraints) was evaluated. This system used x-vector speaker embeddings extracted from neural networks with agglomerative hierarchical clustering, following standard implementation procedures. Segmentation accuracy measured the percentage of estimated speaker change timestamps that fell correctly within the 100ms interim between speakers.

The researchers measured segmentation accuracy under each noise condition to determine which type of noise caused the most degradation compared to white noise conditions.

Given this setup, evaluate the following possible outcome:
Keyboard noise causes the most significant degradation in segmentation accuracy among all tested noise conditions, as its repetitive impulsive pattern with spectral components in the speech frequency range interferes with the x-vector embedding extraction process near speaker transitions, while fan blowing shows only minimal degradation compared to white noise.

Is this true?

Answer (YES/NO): NO